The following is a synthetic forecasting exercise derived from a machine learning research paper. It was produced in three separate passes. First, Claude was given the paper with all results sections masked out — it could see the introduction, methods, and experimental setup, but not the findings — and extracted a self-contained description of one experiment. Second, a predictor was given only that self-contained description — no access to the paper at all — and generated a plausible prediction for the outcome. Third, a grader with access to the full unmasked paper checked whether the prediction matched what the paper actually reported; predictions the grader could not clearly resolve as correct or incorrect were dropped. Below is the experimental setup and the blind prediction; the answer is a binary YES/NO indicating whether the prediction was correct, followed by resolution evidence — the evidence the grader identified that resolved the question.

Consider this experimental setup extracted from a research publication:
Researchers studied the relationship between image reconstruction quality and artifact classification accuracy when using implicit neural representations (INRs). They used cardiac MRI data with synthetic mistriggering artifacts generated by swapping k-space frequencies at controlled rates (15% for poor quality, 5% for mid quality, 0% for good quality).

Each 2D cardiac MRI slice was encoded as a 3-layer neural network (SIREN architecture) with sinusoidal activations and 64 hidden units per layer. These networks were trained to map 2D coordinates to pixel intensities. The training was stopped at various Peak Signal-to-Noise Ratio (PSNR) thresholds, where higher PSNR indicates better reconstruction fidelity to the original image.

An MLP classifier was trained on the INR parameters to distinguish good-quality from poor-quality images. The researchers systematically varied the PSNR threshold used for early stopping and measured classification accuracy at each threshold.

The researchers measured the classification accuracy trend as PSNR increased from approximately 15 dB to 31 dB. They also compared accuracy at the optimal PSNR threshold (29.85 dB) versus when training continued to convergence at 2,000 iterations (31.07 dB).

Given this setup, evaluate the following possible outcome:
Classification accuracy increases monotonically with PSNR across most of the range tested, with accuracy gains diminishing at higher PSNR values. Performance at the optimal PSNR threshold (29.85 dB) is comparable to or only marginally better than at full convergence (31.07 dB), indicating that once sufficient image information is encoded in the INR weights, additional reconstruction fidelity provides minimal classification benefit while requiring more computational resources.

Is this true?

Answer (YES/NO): NO